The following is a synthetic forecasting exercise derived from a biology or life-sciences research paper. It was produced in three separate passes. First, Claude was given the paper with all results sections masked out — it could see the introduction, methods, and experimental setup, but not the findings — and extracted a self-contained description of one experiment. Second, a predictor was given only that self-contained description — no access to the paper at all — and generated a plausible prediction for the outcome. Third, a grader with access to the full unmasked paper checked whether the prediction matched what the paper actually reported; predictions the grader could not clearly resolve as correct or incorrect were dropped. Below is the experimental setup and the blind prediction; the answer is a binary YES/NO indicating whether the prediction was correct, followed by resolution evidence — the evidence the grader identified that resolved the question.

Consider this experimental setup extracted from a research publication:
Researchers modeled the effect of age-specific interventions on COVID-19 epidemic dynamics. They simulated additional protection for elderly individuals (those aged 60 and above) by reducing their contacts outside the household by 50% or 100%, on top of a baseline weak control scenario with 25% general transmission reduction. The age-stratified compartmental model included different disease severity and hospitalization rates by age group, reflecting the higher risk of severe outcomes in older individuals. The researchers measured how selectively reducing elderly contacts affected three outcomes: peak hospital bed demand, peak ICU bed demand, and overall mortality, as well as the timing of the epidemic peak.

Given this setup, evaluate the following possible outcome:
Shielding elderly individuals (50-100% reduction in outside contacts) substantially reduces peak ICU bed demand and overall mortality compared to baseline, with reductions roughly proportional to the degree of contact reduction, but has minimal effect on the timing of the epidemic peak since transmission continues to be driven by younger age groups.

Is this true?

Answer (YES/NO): YES